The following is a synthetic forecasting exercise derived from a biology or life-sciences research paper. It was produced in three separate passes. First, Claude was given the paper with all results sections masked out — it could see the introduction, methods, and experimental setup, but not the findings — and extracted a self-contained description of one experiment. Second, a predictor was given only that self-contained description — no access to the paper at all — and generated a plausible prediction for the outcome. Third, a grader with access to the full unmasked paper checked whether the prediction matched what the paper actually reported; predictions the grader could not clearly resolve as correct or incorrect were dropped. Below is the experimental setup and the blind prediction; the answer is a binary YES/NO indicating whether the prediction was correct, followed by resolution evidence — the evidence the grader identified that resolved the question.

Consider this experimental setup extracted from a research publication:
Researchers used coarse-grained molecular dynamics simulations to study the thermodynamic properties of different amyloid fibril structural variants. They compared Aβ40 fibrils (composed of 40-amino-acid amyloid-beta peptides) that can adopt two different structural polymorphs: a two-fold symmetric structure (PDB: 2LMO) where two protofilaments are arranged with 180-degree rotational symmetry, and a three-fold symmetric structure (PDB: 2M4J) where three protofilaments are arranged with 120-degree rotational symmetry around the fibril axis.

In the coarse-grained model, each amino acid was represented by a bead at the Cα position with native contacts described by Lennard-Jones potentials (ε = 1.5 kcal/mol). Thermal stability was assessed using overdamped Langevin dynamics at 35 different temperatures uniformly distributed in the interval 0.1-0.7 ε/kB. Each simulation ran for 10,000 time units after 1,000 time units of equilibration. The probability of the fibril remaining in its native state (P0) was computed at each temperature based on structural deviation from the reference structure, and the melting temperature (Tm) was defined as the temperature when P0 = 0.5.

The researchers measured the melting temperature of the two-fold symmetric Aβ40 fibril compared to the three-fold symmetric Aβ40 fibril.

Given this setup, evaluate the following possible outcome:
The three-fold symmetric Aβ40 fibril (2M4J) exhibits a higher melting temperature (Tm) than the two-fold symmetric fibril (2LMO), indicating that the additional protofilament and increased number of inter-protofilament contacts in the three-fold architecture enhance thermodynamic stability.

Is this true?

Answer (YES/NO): YES